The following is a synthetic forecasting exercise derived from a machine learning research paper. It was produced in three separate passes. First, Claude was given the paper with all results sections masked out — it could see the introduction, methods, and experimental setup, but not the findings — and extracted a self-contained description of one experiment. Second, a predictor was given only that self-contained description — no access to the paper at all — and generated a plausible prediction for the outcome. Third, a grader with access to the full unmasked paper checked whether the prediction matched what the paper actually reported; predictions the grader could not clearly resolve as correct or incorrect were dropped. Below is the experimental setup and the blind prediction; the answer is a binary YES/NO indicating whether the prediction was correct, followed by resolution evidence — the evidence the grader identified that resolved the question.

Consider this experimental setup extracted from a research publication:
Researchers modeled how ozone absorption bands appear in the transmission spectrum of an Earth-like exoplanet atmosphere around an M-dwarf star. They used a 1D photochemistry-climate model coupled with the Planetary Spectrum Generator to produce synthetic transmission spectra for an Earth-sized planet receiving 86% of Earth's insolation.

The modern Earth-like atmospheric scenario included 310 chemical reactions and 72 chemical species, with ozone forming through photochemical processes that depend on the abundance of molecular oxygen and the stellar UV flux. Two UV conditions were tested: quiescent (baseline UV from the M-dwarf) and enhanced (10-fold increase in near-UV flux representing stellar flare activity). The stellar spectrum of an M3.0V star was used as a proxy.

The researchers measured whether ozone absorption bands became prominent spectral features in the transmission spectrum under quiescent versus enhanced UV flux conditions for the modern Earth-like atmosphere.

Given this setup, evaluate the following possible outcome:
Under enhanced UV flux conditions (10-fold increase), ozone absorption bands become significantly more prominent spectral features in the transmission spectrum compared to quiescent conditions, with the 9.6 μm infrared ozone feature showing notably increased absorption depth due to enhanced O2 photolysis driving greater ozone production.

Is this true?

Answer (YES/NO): YES